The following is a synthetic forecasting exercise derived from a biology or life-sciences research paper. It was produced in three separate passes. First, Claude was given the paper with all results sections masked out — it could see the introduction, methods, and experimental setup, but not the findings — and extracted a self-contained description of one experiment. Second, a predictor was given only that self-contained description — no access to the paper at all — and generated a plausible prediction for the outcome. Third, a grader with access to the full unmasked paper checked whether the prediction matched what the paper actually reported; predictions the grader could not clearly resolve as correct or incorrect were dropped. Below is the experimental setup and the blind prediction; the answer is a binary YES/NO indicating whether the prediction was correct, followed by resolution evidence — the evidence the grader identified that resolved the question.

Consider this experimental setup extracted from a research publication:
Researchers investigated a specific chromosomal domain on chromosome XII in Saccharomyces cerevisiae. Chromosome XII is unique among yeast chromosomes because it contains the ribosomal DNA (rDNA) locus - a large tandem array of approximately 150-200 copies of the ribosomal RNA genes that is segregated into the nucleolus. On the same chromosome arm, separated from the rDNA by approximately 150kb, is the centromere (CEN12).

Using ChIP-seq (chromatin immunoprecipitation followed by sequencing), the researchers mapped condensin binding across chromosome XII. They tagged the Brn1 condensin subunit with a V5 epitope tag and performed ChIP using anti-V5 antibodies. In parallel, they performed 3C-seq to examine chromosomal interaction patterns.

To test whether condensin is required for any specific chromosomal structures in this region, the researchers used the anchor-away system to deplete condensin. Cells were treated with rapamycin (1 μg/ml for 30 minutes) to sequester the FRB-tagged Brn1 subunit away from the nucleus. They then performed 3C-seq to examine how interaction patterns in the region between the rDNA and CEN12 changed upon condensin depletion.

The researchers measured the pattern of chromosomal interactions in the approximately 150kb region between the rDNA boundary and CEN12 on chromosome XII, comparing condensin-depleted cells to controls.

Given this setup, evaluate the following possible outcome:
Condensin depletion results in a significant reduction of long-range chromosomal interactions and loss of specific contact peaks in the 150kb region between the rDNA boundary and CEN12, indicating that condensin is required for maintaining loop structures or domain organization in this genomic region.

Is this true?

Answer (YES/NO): NO